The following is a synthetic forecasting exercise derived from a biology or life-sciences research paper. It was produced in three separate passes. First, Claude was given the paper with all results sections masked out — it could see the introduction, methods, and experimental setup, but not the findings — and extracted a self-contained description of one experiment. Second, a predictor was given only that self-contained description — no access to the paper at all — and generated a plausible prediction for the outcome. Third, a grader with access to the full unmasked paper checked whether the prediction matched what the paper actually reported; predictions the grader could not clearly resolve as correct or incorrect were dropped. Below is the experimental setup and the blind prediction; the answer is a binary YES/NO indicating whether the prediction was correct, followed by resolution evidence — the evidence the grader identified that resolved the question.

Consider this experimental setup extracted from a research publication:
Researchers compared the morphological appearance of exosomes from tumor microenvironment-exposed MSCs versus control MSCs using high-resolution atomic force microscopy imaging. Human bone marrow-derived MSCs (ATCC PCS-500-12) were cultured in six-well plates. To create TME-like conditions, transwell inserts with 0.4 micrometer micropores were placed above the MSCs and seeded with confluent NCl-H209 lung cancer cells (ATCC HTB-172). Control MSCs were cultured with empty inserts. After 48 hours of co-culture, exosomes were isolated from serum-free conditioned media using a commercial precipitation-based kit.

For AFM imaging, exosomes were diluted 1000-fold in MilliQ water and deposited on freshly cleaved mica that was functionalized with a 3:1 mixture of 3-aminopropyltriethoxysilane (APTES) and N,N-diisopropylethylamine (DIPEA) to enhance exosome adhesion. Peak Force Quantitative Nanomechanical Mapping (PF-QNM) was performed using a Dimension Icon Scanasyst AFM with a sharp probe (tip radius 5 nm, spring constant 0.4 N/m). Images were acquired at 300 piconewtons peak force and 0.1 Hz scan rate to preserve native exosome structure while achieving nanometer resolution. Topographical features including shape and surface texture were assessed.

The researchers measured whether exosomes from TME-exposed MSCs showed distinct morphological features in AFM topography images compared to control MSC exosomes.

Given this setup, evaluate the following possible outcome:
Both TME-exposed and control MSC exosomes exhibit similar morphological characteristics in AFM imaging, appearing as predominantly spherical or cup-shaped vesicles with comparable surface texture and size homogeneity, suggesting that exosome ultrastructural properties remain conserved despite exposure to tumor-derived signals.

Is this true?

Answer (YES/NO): NO